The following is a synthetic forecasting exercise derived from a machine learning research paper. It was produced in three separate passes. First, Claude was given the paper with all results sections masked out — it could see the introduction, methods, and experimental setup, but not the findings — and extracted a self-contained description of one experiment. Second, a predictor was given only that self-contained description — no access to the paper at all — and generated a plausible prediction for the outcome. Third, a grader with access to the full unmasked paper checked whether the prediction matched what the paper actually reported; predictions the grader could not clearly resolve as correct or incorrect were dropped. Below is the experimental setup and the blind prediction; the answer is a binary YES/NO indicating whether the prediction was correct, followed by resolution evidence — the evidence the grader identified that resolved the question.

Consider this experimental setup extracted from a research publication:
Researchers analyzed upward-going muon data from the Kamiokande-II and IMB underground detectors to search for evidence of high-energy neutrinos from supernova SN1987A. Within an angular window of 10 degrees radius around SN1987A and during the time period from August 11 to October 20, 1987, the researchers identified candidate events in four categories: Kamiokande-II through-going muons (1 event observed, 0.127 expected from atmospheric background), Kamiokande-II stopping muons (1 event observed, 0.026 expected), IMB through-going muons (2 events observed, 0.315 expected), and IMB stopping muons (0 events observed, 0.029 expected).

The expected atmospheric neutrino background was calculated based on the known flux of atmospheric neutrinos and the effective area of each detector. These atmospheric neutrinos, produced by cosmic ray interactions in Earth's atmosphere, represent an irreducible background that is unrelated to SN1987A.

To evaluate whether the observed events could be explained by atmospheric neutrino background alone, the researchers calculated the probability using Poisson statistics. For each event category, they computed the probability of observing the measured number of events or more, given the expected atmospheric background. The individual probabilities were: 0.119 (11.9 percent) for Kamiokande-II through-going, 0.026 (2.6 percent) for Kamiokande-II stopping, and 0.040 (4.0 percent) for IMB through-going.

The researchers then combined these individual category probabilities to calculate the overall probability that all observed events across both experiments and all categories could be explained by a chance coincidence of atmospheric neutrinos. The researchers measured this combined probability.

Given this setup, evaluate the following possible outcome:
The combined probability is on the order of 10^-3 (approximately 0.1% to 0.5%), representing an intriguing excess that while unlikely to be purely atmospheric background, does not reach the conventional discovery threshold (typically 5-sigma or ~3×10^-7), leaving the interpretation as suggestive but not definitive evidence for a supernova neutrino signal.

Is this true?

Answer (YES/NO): YES